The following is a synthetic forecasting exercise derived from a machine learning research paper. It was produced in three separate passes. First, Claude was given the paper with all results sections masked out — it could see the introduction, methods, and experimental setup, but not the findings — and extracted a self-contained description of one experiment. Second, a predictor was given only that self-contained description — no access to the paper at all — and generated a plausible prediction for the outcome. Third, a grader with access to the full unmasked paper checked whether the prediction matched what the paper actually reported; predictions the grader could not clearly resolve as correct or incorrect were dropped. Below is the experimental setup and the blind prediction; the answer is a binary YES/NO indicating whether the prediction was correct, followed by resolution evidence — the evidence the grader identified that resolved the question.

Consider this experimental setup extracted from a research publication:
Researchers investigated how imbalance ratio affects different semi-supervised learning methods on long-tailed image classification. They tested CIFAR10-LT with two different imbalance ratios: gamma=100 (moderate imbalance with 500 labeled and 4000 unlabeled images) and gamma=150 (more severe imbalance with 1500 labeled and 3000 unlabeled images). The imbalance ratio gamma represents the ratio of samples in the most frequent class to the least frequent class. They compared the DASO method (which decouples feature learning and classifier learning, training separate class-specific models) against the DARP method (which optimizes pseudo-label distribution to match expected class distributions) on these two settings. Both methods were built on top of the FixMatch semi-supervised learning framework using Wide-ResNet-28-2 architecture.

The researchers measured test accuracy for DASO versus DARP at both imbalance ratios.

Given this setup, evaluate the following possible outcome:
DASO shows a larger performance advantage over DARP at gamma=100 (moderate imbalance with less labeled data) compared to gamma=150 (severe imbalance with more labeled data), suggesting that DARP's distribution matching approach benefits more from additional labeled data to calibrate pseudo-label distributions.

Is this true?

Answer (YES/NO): NO